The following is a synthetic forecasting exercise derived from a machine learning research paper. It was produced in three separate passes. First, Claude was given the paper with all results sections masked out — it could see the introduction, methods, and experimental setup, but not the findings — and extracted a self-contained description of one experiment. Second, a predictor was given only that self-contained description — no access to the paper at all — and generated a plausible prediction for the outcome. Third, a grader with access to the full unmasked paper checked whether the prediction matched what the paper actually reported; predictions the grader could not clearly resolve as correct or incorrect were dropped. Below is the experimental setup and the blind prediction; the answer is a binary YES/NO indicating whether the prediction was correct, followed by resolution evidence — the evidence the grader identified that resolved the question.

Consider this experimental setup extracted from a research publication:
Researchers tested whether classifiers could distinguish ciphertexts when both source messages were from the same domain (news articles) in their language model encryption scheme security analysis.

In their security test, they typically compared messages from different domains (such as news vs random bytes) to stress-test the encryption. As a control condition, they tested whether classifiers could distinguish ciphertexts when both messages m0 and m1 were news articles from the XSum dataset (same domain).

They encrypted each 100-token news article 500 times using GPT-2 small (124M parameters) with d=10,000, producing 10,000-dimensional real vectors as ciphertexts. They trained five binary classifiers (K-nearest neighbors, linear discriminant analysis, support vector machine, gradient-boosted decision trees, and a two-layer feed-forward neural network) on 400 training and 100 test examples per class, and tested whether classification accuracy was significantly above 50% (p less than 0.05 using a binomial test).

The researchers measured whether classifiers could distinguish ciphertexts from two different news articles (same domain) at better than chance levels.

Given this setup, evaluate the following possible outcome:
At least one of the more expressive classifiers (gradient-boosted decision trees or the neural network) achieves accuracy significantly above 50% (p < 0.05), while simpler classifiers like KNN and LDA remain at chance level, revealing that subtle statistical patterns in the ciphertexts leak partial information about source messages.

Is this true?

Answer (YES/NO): NO